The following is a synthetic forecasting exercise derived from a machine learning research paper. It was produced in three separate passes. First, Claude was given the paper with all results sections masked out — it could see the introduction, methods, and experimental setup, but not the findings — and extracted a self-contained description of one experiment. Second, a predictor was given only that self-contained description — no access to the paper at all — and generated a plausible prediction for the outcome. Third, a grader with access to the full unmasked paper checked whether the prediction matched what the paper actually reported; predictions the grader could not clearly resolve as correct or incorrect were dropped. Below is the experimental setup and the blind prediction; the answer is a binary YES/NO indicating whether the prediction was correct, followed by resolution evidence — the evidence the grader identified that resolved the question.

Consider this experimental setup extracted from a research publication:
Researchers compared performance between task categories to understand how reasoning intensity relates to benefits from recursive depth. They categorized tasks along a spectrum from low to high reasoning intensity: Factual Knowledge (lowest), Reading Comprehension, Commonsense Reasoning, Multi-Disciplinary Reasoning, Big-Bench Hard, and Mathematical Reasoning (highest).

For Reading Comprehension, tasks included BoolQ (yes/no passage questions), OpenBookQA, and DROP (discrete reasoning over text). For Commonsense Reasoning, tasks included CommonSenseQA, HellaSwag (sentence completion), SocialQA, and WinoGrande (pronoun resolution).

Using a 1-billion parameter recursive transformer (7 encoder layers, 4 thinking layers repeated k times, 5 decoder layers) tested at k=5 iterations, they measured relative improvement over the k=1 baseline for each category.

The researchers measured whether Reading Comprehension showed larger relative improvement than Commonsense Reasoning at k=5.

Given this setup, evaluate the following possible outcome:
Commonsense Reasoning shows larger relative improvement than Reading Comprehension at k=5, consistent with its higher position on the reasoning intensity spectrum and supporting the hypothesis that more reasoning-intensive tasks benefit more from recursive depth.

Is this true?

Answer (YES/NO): NO